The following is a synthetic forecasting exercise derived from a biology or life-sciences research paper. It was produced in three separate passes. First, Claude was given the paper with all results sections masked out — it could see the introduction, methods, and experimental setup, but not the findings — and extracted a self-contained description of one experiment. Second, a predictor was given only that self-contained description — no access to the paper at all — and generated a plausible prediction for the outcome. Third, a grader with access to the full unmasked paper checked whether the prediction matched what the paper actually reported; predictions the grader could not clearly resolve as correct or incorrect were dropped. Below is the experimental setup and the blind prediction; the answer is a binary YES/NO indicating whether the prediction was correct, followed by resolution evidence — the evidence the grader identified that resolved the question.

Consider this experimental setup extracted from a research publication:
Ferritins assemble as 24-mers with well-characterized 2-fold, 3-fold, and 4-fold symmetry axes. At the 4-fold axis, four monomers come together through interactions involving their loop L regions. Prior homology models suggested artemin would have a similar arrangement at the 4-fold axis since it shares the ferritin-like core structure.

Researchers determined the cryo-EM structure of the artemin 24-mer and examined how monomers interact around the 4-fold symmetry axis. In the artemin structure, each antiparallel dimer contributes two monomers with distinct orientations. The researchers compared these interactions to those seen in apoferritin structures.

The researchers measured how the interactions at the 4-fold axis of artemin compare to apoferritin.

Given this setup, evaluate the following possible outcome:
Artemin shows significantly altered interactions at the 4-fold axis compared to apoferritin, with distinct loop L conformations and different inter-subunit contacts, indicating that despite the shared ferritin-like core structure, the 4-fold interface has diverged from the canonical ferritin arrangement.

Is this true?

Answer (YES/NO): NO